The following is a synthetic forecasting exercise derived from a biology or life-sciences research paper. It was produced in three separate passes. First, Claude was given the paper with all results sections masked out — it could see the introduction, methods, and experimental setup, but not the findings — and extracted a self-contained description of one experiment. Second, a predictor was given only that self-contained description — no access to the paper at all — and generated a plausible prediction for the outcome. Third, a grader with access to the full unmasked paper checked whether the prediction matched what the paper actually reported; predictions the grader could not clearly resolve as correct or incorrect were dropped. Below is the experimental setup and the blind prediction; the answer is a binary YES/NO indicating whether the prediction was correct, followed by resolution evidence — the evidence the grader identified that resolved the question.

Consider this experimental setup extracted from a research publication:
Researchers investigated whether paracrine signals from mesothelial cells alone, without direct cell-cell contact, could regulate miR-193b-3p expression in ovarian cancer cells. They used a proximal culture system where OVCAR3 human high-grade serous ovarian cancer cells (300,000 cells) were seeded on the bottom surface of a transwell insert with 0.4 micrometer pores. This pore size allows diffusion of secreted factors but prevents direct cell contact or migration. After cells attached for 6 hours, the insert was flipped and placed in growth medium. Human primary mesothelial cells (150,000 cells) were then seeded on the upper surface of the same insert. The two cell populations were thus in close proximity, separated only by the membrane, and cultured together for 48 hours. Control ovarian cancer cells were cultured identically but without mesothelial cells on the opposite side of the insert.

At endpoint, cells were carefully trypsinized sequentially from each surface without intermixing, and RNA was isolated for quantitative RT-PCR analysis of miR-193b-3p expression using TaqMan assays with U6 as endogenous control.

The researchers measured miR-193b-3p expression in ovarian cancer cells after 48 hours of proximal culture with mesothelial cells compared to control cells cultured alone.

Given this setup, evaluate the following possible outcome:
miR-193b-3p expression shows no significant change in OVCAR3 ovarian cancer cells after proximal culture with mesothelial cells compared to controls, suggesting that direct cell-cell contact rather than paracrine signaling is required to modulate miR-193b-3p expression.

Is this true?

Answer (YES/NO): NO